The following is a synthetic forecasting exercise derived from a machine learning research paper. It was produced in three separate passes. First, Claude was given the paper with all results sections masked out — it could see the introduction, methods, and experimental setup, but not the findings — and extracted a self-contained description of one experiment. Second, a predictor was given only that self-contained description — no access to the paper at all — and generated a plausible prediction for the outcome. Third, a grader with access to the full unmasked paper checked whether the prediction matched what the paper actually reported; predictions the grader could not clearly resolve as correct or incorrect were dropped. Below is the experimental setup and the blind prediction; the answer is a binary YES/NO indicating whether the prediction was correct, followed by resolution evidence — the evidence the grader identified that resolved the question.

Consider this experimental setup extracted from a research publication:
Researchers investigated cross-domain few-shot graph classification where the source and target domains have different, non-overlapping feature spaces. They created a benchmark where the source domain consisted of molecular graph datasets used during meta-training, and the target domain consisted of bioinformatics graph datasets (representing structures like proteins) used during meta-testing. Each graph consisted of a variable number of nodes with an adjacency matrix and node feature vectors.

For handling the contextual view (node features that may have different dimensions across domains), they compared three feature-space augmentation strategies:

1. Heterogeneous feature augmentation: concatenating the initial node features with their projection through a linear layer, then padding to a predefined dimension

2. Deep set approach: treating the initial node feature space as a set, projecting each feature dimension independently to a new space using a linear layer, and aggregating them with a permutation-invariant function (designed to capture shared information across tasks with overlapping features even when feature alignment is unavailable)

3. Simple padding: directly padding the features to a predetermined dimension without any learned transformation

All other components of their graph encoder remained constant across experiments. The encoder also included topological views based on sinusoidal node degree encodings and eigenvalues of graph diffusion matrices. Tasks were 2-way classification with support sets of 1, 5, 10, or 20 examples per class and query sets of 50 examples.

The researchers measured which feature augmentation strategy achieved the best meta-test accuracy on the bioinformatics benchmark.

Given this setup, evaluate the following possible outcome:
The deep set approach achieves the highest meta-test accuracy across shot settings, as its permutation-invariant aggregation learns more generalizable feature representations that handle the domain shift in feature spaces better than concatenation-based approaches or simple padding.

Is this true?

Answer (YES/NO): NO